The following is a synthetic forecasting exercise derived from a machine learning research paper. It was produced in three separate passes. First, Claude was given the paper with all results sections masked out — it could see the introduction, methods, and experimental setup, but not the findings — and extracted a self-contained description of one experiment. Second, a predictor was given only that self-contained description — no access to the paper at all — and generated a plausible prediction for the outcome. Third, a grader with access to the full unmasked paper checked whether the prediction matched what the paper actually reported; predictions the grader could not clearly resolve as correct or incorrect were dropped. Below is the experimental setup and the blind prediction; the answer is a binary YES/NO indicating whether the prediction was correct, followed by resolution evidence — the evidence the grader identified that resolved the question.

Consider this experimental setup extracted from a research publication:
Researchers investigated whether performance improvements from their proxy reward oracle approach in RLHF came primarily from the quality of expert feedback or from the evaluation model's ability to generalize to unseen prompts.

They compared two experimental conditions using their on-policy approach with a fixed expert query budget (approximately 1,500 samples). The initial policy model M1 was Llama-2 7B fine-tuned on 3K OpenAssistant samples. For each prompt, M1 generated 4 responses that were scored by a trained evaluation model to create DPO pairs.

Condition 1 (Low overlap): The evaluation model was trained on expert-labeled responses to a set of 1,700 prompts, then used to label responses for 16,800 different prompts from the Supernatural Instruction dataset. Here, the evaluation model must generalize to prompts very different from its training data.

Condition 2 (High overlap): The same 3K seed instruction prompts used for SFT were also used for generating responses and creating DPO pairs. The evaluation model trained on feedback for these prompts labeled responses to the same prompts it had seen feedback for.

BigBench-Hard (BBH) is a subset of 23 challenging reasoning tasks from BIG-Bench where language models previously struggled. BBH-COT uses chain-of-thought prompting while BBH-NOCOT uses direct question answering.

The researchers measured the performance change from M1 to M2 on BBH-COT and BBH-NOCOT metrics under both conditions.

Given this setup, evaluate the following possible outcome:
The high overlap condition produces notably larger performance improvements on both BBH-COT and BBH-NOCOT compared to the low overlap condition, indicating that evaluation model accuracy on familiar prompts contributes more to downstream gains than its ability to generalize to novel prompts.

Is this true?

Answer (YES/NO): YES